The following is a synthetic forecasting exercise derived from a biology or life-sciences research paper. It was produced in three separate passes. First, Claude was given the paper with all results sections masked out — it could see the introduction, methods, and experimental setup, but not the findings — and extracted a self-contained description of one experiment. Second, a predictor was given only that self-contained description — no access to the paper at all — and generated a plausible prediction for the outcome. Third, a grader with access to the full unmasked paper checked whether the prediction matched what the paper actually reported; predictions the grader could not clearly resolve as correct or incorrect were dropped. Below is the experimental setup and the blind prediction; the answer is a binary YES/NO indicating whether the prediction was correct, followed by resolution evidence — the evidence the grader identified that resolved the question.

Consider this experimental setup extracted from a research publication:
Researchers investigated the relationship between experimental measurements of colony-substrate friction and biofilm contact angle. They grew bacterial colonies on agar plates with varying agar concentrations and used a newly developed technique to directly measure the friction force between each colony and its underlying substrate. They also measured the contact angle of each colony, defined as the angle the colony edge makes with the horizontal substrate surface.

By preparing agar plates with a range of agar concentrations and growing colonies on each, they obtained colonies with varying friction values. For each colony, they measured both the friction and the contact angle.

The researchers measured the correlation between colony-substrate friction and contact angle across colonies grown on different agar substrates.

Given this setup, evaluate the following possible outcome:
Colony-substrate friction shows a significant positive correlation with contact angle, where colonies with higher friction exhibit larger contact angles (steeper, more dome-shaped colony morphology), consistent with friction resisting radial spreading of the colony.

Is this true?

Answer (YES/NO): YES